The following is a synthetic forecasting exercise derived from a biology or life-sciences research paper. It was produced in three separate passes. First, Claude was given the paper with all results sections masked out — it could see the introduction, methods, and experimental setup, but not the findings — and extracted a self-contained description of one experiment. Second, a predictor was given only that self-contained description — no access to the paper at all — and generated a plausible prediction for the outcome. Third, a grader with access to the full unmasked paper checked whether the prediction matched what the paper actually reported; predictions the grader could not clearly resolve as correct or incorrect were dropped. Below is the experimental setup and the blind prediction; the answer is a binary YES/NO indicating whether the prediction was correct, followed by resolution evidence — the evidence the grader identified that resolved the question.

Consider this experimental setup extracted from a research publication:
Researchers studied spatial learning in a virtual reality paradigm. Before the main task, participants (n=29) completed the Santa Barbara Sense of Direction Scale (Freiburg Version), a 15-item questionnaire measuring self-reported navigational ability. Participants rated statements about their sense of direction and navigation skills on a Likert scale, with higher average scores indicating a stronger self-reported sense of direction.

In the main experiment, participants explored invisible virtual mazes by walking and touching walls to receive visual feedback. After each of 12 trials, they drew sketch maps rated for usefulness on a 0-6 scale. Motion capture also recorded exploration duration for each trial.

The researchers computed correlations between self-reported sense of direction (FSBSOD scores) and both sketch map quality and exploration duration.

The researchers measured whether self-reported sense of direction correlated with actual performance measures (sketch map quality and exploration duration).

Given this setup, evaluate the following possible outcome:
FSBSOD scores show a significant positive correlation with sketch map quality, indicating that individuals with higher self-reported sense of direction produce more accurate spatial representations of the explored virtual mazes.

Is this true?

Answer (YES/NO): NO